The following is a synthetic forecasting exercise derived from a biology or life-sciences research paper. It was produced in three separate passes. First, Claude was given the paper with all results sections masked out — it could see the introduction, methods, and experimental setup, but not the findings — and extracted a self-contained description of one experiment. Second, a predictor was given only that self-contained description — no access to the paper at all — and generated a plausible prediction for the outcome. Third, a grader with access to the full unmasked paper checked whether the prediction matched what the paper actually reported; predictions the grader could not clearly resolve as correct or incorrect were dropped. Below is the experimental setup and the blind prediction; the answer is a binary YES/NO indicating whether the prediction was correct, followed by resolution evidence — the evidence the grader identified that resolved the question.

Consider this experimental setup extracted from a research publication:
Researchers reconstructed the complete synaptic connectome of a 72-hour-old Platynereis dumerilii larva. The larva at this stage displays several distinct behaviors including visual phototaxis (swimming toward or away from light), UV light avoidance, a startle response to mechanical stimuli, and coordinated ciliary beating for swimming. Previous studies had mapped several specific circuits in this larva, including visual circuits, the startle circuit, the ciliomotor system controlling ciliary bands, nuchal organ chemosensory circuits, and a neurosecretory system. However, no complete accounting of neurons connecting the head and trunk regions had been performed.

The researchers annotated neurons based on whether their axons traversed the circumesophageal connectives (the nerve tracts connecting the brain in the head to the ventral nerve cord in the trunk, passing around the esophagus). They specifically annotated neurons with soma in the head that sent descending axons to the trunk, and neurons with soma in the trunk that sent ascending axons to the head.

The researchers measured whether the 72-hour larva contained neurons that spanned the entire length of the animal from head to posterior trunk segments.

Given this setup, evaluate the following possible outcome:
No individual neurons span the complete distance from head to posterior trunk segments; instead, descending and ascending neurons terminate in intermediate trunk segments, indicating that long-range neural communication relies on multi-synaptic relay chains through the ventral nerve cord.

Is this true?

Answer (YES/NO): NO